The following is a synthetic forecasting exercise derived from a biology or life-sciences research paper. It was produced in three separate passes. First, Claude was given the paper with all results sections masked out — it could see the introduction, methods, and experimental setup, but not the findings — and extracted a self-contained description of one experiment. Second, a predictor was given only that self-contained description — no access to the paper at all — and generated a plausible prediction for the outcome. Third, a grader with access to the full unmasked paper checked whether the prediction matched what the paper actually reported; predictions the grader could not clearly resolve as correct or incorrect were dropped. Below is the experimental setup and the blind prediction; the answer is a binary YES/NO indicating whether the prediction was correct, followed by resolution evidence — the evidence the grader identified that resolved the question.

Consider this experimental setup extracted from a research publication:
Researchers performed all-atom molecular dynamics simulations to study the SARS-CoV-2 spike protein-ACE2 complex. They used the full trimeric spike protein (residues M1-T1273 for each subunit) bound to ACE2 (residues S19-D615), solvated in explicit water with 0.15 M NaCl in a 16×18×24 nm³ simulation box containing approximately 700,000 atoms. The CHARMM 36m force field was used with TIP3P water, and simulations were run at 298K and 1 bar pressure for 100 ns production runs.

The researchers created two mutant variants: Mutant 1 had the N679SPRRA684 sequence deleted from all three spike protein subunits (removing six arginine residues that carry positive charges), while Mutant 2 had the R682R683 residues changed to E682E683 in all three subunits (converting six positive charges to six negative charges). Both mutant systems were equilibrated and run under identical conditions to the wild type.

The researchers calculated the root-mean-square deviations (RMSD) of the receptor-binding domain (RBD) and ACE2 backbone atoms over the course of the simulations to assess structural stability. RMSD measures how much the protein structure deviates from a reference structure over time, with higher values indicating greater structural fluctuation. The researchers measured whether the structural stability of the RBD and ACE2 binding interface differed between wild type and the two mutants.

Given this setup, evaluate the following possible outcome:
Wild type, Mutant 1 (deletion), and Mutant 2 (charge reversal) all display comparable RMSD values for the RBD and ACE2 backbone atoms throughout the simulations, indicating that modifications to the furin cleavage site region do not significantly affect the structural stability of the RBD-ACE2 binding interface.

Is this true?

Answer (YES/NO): NO